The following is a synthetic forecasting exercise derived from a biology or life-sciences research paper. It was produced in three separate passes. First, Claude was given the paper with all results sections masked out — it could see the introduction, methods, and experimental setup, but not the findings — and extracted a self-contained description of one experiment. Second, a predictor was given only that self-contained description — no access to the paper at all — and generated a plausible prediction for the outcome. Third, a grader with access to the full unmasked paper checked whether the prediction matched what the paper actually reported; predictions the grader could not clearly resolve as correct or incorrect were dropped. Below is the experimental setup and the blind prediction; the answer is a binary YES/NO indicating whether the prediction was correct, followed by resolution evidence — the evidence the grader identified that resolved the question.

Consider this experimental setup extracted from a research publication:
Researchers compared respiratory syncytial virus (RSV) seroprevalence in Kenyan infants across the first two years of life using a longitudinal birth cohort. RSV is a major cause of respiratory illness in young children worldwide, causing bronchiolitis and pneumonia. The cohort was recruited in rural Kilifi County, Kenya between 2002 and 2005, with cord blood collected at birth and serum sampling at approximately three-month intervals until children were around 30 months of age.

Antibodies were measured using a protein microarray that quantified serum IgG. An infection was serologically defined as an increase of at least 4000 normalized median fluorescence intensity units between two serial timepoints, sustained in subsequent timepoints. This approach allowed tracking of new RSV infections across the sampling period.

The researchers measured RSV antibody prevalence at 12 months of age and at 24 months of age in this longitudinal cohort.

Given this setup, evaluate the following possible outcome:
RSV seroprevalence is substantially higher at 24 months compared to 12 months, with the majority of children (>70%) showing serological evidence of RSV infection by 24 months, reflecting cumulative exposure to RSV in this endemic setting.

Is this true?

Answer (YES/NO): YES